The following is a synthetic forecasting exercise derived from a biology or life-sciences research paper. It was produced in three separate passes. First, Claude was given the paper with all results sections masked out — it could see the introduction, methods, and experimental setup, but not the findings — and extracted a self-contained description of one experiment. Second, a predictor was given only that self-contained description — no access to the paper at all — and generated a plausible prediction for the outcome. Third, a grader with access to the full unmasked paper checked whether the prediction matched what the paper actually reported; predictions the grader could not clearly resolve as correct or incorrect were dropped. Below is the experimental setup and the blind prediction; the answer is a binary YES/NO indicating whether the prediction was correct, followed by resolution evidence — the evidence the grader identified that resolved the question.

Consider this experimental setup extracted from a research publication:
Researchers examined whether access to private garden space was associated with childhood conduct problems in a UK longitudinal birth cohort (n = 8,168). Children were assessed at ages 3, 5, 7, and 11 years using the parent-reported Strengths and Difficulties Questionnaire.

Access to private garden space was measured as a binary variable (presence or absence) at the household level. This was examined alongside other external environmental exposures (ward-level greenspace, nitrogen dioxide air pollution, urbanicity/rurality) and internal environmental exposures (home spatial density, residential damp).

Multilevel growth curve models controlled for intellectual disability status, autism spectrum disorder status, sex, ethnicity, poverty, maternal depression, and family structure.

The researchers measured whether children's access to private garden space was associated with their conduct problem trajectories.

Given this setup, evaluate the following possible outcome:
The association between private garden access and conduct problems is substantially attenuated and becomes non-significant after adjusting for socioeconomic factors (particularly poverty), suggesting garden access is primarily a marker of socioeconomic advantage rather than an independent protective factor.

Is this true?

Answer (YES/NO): NO